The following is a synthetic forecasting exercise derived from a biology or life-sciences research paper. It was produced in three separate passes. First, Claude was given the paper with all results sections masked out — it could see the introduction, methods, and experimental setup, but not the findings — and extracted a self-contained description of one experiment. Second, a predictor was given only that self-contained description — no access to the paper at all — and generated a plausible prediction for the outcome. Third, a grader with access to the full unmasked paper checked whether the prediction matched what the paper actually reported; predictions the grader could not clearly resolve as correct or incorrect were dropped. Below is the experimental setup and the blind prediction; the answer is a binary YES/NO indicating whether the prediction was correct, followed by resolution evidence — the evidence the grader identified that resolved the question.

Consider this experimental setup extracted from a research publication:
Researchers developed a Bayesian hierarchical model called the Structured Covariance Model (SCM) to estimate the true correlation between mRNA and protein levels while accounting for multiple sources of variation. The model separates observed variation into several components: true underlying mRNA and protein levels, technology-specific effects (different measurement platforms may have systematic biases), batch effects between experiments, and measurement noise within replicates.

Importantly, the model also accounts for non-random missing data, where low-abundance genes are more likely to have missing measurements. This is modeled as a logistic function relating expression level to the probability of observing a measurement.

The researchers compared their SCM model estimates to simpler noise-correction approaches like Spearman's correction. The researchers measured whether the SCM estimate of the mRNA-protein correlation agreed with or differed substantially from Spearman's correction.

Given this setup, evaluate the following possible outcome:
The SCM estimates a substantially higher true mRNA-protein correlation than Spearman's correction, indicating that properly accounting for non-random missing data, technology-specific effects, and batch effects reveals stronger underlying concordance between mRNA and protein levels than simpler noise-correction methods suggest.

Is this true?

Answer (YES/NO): NO